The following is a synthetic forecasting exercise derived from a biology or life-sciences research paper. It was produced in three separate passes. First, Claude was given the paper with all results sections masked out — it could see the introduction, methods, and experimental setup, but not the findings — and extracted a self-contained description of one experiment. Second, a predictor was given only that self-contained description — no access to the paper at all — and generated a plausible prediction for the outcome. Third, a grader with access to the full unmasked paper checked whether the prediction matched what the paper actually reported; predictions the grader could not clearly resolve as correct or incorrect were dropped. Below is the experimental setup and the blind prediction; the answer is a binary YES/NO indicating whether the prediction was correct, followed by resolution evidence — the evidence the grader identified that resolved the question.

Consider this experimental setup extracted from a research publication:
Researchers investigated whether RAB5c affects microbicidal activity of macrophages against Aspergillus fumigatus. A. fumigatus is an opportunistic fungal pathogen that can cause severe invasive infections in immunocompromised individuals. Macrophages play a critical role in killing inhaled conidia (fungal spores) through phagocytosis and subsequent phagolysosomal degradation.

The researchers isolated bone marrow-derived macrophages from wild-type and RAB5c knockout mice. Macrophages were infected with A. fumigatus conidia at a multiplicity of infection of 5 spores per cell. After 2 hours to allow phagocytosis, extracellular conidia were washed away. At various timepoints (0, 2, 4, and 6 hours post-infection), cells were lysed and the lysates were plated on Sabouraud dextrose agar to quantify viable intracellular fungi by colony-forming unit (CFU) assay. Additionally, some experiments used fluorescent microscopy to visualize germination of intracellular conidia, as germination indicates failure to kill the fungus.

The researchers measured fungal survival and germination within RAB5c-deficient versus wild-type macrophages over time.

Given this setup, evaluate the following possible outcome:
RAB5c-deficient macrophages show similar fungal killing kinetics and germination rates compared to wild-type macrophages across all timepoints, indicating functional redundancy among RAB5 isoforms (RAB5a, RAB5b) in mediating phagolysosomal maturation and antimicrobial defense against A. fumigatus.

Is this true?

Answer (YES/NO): NO